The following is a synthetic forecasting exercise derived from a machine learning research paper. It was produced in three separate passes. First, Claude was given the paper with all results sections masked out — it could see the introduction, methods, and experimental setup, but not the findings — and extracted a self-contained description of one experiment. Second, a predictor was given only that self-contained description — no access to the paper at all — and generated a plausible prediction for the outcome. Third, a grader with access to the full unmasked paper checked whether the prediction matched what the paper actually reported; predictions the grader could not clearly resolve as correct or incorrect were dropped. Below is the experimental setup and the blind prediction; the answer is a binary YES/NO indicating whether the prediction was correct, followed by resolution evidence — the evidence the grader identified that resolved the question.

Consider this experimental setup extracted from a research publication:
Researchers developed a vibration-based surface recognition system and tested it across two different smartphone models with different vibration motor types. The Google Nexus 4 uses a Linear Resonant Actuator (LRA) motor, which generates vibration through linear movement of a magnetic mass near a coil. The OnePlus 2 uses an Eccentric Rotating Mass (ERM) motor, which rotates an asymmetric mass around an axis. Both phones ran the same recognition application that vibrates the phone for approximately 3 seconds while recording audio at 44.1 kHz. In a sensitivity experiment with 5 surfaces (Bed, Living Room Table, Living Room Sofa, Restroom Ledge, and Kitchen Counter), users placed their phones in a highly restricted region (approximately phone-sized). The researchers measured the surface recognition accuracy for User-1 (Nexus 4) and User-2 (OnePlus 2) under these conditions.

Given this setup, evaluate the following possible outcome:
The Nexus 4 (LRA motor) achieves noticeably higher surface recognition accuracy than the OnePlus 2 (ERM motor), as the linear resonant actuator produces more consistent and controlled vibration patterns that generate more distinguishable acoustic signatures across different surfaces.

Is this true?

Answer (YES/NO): NO